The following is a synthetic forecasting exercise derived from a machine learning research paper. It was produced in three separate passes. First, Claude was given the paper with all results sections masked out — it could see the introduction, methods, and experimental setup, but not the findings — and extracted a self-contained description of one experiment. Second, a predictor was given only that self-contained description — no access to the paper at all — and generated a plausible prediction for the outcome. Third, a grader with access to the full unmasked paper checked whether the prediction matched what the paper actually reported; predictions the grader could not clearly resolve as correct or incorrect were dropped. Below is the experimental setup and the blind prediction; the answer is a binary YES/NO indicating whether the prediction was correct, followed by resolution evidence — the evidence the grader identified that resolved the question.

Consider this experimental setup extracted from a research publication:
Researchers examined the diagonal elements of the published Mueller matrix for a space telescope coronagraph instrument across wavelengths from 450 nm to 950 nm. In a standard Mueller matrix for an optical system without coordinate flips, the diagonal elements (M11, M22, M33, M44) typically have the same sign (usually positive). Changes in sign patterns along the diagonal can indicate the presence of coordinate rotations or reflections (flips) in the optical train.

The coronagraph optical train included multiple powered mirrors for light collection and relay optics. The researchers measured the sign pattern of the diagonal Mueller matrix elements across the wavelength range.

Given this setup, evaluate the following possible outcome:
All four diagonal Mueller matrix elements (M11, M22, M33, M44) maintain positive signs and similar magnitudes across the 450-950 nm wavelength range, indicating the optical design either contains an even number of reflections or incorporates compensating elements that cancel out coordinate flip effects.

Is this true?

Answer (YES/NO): NO